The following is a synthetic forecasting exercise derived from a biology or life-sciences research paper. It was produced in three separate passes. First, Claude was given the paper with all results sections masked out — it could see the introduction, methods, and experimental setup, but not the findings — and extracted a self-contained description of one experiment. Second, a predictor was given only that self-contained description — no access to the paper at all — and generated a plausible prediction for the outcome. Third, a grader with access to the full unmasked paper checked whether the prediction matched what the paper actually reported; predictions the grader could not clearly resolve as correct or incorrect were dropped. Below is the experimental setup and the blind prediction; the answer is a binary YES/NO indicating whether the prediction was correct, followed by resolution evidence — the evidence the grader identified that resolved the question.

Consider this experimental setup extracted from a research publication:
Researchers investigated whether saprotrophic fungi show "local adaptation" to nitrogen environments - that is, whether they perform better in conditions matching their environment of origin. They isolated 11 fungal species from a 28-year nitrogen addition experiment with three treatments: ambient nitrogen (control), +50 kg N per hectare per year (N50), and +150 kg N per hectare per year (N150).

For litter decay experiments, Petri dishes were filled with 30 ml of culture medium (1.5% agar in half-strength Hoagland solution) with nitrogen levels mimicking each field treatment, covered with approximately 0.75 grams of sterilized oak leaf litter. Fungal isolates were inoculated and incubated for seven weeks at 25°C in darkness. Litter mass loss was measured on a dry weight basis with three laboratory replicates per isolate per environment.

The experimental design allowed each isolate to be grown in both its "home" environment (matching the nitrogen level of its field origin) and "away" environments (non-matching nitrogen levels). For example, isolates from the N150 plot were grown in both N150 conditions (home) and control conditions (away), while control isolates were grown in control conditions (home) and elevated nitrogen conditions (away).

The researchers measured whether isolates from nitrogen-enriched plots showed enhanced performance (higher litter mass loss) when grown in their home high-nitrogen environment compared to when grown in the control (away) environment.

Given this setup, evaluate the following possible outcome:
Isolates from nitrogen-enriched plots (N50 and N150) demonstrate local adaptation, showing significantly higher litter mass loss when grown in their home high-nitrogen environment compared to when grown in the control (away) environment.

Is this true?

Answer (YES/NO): NO